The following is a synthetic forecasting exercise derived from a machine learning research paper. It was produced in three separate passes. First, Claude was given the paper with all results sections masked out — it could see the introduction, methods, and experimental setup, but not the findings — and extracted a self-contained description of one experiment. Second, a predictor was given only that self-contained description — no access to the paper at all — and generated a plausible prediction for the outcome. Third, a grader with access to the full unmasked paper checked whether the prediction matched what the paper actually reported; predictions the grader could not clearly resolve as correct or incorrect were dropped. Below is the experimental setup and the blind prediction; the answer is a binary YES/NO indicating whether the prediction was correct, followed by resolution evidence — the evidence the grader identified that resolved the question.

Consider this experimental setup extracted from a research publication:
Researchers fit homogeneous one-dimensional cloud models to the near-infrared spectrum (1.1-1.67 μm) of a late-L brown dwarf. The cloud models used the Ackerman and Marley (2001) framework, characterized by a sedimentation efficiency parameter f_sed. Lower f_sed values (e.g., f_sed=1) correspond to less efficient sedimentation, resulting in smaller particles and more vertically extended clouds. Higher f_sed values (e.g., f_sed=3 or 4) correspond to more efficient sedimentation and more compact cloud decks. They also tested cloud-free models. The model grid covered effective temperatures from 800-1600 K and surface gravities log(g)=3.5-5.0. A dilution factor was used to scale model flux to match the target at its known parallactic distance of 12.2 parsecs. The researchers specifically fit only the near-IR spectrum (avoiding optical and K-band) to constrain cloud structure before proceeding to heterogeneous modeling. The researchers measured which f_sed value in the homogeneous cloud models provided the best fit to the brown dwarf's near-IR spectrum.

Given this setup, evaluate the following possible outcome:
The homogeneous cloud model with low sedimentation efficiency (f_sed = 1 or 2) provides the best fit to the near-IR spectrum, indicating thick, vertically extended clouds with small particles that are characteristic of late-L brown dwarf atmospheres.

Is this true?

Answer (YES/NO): YES